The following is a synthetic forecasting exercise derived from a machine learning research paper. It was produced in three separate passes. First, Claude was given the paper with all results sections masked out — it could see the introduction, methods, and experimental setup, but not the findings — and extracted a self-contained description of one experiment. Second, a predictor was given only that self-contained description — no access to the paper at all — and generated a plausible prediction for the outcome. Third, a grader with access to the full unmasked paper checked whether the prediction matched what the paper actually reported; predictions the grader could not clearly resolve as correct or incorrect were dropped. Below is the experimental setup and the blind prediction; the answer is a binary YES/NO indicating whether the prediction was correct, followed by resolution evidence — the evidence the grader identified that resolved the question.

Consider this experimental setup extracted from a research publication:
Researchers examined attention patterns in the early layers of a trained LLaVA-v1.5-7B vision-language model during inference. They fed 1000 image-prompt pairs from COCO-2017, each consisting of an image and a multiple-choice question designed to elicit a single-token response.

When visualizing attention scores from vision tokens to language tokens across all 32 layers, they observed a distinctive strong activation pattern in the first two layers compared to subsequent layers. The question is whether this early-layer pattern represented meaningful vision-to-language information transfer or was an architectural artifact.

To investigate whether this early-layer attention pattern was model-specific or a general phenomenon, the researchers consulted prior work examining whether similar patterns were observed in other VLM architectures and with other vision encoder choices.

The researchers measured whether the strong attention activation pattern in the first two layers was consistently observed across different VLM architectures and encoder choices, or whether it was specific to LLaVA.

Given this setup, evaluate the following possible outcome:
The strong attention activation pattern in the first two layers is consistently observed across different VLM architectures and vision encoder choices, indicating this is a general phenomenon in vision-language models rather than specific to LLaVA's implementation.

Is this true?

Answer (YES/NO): NO